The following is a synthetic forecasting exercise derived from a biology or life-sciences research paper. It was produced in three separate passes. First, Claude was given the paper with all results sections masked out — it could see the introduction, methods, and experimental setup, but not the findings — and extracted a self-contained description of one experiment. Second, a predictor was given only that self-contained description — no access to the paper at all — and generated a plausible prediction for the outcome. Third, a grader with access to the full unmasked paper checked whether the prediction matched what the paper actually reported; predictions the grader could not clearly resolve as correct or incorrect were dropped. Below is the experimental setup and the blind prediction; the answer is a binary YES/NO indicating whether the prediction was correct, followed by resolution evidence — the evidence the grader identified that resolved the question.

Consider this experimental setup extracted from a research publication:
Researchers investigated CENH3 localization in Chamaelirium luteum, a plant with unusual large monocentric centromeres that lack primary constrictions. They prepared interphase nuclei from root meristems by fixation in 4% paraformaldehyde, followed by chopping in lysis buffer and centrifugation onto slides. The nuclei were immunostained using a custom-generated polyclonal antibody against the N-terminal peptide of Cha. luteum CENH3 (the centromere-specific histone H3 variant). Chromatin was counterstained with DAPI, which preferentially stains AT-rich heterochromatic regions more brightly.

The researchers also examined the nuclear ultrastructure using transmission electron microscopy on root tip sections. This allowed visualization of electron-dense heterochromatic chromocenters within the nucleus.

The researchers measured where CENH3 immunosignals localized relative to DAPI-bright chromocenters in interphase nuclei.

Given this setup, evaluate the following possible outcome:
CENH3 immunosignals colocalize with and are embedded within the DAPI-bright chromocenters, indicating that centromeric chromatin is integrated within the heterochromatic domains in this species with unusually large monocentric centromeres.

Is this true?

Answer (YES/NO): YES